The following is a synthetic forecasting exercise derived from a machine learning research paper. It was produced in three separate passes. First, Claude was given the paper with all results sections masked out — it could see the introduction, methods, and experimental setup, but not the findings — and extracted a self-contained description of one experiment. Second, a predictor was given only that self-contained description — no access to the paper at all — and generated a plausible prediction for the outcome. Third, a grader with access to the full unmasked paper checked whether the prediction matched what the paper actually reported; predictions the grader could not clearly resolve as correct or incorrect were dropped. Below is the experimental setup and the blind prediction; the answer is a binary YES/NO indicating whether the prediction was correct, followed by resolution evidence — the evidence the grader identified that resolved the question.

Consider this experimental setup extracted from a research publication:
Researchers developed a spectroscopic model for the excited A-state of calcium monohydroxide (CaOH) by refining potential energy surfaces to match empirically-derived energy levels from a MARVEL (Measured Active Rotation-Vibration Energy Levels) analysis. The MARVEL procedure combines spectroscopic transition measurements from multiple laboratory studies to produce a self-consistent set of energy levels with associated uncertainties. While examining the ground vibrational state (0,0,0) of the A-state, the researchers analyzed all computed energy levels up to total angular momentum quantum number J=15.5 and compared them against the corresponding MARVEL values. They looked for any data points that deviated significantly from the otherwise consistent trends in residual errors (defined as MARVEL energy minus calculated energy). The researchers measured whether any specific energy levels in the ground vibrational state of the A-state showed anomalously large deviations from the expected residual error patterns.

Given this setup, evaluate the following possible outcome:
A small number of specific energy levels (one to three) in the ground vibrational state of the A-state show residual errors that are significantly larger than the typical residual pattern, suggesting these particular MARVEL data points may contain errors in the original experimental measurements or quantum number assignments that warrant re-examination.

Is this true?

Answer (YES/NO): YES